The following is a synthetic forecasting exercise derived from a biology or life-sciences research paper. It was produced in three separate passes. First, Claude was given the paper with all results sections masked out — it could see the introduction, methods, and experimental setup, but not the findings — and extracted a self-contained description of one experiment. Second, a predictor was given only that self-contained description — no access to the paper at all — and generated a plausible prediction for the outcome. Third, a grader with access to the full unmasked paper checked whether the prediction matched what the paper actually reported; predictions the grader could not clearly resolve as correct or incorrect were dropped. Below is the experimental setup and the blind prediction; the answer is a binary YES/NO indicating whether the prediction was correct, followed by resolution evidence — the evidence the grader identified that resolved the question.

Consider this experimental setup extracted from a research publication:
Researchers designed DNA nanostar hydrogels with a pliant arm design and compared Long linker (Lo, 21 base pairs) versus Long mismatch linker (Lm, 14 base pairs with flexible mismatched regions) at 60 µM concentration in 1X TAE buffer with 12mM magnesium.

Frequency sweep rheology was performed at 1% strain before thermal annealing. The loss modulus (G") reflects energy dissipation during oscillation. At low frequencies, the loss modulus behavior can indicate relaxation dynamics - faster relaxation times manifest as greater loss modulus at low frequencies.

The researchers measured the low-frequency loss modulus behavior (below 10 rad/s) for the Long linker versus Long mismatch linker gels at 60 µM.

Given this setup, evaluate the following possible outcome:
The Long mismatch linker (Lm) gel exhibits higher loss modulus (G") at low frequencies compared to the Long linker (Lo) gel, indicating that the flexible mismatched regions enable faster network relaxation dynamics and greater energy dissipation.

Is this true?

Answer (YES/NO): YES